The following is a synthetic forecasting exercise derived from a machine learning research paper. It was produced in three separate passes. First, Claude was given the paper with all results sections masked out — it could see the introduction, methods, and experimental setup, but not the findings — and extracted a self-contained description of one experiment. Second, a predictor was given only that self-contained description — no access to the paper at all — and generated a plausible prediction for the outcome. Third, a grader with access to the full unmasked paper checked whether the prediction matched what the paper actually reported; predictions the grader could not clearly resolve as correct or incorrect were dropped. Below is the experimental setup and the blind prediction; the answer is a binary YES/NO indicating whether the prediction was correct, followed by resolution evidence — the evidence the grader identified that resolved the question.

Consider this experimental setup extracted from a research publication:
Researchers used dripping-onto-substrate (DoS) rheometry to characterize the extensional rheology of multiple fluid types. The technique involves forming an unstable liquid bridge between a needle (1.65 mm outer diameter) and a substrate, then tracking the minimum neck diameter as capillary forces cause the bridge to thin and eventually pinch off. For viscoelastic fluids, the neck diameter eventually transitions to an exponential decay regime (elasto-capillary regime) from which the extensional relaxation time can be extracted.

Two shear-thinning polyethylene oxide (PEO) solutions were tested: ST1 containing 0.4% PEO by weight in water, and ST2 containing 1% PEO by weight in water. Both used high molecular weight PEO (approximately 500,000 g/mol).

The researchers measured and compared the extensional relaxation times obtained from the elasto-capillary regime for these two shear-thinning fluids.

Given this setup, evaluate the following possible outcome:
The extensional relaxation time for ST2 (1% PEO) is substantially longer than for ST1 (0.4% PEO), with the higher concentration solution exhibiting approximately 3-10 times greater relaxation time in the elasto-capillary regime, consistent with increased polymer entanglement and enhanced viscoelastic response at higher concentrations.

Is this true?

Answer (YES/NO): YES